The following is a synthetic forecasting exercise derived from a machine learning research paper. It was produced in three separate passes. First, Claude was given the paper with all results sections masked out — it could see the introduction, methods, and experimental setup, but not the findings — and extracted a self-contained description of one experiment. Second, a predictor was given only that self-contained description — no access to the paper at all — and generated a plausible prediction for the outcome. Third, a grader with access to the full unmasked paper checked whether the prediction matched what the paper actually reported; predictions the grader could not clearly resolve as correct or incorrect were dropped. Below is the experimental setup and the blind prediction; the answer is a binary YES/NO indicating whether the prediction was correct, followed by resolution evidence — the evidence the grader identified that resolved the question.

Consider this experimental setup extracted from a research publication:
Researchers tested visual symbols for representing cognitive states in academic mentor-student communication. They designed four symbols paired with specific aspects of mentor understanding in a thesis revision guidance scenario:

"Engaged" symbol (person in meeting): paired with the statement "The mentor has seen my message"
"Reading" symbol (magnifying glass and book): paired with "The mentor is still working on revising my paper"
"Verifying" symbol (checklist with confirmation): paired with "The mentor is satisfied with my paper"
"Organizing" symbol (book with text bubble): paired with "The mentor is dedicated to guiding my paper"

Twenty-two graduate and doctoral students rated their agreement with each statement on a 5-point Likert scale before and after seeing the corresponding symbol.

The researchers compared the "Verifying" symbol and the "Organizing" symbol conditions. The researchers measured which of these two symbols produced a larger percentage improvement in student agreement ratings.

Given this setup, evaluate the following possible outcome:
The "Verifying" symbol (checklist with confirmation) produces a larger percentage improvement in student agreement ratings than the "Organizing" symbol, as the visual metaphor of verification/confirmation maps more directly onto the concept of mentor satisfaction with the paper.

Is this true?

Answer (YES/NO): NO